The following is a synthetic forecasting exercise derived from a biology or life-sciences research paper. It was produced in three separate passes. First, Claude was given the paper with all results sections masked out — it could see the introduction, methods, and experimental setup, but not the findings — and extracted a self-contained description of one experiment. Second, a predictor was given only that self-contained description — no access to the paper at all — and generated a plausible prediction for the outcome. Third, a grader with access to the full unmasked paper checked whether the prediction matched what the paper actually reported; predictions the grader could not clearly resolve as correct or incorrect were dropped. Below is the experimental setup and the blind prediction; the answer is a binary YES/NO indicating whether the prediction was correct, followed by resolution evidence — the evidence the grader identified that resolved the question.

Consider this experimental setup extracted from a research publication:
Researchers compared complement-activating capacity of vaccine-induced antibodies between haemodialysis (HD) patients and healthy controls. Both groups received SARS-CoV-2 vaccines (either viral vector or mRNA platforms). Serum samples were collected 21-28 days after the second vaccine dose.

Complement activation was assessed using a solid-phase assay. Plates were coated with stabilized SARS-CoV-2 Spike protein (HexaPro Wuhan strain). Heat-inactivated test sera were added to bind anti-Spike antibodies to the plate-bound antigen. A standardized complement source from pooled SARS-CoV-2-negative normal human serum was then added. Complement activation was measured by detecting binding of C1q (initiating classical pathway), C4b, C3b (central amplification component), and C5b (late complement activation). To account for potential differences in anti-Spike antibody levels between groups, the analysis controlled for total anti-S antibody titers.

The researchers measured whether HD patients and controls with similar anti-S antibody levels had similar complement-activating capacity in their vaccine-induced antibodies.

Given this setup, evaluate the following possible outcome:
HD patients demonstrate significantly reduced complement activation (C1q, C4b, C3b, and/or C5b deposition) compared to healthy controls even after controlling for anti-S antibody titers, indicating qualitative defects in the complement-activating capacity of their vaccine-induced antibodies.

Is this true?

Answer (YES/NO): NO